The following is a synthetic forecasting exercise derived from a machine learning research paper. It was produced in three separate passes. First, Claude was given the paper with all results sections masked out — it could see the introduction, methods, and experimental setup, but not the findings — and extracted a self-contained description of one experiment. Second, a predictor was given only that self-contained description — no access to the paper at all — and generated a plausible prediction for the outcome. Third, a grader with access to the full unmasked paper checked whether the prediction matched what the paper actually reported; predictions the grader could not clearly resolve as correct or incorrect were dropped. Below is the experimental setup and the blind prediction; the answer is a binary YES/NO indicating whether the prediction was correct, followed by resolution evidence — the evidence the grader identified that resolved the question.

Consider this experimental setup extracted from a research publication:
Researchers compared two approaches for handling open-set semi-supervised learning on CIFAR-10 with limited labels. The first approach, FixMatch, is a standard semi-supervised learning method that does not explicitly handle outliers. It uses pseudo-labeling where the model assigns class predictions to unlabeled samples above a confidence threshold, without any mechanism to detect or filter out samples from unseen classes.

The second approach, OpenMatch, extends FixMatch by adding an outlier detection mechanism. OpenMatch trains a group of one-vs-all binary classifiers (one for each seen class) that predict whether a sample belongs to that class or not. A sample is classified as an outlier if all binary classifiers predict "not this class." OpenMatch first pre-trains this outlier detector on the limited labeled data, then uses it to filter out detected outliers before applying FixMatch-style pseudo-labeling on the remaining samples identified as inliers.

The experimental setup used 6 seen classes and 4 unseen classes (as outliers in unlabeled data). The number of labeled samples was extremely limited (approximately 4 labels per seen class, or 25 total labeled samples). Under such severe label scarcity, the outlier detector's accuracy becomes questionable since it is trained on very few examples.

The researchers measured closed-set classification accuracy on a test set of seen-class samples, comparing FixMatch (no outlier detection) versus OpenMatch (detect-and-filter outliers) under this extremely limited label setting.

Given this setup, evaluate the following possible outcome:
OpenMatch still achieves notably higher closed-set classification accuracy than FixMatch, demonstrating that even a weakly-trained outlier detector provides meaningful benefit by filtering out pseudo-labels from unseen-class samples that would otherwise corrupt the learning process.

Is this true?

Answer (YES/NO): NO